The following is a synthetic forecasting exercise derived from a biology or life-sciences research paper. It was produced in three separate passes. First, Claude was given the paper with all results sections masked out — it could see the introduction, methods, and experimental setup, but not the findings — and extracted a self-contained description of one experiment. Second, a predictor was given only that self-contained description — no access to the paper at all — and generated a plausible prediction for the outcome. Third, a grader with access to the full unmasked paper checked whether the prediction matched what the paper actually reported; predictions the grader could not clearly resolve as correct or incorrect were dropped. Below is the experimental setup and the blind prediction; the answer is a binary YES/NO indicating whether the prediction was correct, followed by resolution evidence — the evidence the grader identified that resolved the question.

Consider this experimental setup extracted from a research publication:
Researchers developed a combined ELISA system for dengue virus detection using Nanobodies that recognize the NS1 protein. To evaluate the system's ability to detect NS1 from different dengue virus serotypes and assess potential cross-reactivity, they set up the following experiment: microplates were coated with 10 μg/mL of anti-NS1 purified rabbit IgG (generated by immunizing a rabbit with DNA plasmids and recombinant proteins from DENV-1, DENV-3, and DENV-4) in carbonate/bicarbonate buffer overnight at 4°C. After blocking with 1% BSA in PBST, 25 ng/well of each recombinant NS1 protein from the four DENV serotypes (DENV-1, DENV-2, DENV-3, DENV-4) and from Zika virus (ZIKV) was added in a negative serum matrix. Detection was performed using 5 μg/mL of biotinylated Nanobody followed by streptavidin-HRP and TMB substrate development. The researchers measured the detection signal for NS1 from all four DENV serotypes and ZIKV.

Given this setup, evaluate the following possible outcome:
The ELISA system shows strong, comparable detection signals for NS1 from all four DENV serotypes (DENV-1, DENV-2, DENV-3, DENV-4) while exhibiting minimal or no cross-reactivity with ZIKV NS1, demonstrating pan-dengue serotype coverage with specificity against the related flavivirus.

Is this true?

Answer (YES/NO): NO